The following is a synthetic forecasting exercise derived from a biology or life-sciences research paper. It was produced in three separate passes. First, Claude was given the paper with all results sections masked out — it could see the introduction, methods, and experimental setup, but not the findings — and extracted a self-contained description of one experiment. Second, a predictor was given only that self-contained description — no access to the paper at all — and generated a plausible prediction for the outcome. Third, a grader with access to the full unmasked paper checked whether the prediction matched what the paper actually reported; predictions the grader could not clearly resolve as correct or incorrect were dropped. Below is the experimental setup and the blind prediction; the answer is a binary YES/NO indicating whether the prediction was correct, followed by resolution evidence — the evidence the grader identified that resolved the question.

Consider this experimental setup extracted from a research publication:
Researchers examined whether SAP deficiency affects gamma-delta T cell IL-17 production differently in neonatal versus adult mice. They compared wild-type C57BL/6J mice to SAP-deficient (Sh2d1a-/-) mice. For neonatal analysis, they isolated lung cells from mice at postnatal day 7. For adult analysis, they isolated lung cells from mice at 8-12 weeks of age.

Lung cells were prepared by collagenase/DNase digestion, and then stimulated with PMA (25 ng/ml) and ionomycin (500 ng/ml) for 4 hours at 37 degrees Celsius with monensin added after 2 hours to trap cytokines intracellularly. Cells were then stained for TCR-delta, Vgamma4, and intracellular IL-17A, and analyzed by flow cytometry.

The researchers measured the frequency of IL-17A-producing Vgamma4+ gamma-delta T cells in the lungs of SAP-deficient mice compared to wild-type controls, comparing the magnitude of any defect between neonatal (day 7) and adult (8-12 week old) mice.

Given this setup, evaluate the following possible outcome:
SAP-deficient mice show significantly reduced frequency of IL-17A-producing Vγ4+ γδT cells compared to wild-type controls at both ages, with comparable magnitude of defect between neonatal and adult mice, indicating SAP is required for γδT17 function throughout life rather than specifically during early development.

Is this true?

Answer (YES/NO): NO